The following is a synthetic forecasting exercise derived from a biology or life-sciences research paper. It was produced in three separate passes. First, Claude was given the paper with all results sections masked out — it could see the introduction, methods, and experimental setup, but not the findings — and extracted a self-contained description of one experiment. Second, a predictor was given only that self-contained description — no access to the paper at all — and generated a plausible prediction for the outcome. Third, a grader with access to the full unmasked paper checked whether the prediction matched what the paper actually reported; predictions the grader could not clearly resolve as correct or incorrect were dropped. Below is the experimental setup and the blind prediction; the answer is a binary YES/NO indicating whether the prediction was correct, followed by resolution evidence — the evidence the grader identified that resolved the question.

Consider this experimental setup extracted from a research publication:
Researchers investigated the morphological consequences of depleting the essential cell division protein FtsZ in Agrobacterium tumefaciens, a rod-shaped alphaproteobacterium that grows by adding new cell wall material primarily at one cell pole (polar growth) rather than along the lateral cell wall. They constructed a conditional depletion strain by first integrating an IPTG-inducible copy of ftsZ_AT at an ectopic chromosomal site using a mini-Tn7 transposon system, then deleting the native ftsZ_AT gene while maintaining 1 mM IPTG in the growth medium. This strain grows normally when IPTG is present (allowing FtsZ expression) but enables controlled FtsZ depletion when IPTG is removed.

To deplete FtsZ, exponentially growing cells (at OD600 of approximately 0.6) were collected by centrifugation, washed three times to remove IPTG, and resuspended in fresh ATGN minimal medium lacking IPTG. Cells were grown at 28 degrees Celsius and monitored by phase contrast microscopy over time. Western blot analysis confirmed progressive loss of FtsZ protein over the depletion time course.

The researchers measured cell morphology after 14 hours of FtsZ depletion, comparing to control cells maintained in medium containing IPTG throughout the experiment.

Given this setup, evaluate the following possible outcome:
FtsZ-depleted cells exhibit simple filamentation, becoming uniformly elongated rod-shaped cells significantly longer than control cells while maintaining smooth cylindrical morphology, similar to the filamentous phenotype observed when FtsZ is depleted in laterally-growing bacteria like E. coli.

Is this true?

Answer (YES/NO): NO